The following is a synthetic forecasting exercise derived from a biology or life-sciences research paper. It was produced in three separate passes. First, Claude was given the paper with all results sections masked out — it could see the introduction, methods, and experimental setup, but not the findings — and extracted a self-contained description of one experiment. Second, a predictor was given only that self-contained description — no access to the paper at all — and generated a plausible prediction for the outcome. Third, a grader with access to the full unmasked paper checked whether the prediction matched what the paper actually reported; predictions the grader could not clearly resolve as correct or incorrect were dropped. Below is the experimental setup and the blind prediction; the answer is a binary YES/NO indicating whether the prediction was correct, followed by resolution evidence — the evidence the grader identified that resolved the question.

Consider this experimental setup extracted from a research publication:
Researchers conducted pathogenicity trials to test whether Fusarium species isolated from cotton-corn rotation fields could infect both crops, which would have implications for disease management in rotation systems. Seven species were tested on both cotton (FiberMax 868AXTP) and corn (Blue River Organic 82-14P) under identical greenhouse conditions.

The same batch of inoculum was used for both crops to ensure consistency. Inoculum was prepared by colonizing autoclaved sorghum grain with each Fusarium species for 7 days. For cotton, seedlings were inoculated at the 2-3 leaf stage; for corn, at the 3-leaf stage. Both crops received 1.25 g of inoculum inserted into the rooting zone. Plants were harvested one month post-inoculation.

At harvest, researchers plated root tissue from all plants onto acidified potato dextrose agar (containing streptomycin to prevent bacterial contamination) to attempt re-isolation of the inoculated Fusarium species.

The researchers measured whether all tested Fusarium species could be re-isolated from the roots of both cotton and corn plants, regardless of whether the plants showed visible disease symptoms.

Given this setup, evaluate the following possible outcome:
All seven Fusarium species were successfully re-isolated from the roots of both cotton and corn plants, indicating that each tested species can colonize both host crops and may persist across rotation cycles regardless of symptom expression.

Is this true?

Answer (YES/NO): YES